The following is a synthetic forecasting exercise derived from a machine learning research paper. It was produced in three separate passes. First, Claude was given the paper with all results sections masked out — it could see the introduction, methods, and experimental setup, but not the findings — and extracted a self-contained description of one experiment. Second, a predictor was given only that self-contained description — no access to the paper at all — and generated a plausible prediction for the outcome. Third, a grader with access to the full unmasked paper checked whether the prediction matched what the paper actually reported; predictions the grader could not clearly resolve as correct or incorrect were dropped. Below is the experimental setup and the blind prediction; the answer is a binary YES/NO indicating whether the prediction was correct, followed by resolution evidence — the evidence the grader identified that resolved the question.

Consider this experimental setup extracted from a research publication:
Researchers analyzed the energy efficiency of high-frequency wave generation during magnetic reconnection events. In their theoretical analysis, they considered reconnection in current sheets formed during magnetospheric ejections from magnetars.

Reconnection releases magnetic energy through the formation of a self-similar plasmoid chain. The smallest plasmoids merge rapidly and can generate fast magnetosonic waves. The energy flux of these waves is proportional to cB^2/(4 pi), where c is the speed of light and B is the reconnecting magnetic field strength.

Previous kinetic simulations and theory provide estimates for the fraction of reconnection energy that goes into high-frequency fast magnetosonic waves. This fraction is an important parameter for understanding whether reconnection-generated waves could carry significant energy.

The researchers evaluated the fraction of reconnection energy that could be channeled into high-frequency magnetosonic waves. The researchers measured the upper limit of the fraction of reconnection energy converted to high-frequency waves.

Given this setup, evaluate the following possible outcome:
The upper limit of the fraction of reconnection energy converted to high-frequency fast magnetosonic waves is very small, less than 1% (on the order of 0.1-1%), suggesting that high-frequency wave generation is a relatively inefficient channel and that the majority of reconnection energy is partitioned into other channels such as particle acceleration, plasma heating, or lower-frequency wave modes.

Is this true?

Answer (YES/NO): NO